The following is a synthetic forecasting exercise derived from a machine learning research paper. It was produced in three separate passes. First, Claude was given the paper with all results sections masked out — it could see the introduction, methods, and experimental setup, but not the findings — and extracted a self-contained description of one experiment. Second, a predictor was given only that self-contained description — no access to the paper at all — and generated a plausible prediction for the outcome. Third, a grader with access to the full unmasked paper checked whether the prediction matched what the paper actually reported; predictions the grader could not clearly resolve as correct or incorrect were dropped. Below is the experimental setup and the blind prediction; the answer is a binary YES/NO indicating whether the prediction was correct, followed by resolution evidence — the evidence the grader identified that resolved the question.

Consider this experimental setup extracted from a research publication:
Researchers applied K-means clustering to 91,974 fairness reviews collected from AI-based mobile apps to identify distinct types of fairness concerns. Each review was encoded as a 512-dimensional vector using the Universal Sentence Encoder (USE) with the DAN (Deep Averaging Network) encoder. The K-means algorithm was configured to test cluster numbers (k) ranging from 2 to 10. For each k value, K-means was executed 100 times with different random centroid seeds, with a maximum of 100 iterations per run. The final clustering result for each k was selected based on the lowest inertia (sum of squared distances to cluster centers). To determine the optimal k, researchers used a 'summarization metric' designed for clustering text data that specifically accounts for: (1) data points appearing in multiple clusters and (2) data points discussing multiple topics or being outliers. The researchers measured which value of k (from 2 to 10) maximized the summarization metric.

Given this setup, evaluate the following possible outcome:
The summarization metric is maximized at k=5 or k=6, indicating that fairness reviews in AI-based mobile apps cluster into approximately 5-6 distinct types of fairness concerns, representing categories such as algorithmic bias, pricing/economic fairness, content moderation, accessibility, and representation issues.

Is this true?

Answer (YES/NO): NO